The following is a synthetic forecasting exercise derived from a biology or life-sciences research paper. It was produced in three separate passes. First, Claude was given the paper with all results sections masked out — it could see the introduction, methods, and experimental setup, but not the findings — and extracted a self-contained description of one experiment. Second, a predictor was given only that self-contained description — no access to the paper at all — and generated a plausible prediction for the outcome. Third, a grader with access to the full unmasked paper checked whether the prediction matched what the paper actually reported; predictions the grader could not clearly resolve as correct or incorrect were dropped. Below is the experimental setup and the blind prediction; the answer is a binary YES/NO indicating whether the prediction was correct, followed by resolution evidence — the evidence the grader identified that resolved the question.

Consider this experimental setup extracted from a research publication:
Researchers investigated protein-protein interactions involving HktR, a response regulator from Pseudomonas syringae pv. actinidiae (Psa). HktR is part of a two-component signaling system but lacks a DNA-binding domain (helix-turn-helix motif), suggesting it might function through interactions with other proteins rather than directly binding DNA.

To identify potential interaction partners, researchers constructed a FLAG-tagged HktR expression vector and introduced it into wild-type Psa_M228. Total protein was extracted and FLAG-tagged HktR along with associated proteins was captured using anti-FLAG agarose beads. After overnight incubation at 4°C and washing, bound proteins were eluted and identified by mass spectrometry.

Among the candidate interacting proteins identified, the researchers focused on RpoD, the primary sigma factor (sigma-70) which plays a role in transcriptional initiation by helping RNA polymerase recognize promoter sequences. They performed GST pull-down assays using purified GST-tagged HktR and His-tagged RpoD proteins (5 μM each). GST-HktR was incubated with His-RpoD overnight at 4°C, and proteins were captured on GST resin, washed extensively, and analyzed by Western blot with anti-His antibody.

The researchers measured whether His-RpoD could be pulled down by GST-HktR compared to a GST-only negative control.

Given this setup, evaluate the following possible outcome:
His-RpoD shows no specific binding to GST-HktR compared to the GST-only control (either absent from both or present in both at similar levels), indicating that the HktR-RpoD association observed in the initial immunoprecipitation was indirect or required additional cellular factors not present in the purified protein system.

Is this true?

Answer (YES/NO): NO